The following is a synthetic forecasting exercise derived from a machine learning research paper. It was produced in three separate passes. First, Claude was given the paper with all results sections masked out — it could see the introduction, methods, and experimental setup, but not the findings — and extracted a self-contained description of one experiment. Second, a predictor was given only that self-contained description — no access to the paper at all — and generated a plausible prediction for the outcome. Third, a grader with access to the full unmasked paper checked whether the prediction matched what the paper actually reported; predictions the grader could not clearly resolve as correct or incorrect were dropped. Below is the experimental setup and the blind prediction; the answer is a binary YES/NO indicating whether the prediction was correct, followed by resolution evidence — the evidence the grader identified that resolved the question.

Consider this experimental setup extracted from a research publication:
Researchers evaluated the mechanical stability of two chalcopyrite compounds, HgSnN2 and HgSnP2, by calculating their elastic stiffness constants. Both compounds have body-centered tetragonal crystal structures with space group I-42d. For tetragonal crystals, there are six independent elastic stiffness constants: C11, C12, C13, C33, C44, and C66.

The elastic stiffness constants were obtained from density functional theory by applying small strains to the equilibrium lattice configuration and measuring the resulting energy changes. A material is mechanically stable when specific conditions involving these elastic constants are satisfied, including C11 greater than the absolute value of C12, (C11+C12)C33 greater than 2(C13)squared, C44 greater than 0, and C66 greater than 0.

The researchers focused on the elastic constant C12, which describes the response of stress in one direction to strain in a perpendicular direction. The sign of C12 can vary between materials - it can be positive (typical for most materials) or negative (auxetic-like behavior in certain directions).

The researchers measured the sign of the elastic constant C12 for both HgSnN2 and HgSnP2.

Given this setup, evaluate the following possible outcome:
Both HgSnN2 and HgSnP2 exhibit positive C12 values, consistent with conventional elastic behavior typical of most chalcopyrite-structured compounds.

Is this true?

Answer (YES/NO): NO